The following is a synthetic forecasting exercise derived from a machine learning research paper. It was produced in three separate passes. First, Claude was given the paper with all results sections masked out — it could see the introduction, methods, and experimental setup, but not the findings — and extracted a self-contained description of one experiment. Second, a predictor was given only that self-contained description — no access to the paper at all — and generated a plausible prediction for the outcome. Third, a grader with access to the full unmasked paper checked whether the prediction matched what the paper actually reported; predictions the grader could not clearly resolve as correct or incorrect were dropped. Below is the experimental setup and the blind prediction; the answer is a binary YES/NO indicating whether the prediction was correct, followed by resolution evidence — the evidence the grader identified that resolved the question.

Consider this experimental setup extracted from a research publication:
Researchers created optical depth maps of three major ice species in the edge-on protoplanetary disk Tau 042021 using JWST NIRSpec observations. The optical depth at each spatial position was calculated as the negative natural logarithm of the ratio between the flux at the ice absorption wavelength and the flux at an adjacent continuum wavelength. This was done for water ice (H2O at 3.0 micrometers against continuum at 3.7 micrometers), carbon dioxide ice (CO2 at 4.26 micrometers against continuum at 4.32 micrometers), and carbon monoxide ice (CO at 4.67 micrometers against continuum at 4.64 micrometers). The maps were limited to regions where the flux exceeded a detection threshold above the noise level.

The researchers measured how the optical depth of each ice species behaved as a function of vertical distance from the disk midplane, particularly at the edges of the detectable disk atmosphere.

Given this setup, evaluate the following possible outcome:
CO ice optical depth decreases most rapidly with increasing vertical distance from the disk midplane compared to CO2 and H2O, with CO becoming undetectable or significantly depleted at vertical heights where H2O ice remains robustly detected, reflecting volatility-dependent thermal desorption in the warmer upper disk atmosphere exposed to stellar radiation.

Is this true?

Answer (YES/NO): YES